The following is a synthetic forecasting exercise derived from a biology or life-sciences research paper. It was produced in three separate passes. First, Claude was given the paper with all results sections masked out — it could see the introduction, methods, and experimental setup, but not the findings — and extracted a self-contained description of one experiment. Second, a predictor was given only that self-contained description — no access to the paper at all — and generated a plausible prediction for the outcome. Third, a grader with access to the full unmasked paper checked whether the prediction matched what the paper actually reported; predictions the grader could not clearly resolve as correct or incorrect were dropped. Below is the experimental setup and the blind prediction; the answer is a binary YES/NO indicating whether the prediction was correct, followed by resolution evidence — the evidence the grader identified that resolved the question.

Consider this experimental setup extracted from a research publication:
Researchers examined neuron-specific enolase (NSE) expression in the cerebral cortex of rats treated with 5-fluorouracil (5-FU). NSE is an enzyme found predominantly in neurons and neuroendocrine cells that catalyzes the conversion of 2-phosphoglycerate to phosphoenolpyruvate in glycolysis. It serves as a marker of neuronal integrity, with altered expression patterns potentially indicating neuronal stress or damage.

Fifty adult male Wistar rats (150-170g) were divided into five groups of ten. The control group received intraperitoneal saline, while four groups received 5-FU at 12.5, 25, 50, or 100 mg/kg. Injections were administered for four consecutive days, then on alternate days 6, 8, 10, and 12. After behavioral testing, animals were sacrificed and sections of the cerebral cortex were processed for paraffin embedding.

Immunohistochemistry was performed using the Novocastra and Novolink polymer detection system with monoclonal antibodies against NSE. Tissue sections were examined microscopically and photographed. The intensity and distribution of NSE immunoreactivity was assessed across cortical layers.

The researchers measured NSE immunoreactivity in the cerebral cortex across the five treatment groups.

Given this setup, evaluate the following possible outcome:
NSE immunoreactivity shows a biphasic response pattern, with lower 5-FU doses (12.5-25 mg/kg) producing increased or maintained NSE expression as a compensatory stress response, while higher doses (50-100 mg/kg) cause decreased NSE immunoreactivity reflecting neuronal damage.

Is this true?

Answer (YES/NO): YES